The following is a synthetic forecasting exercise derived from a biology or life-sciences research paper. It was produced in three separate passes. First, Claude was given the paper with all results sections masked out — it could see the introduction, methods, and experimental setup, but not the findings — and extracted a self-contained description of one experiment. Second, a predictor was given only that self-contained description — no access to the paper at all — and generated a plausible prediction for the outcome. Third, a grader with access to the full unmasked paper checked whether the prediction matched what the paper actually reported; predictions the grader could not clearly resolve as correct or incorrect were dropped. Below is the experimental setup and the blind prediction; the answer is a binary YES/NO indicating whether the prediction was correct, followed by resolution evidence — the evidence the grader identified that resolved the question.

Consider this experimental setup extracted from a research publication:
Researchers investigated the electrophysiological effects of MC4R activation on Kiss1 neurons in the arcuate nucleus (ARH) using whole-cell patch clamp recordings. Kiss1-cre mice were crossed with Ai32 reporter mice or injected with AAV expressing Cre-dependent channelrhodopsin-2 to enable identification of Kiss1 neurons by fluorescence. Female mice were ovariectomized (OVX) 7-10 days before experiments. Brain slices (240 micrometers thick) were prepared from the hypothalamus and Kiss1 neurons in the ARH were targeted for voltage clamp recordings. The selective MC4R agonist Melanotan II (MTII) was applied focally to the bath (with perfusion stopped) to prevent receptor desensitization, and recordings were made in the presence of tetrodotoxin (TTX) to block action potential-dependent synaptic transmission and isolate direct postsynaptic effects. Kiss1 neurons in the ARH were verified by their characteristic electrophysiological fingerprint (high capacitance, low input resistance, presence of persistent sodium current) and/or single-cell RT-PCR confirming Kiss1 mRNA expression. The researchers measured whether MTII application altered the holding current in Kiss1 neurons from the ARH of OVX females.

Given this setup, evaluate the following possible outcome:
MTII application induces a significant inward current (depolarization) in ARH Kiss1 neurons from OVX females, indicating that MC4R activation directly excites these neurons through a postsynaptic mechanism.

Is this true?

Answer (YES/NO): YES